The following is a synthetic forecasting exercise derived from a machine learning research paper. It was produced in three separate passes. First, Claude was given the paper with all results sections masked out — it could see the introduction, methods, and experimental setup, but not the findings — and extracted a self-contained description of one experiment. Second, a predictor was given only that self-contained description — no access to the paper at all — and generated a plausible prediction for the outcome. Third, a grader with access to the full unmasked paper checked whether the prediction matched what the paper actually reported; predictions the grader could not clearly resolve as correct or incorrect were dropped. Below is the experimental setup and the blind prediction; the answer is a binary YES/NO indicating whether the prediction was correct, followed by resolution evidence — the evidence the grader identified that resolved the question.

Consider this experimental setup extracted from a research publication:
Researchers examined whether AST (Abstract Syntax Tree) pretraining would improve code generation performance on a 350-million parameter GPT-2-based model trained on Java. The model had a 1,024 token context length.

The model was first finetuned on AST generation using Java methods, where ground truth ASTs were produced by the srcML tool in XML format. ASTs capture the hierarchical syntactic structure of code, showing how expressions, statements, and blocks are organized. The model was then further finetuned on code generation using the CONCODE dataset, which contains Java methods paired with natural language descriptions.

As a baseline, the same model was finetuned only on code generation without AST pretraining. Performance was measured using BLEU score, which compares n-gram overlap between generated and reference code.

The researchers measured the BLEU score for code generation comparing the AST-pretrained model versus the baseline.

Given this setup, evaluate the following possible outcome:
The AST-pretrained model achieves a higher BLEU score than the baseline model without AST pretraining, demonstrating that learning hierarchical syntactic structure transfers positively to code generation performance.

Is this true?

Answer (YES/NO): YES